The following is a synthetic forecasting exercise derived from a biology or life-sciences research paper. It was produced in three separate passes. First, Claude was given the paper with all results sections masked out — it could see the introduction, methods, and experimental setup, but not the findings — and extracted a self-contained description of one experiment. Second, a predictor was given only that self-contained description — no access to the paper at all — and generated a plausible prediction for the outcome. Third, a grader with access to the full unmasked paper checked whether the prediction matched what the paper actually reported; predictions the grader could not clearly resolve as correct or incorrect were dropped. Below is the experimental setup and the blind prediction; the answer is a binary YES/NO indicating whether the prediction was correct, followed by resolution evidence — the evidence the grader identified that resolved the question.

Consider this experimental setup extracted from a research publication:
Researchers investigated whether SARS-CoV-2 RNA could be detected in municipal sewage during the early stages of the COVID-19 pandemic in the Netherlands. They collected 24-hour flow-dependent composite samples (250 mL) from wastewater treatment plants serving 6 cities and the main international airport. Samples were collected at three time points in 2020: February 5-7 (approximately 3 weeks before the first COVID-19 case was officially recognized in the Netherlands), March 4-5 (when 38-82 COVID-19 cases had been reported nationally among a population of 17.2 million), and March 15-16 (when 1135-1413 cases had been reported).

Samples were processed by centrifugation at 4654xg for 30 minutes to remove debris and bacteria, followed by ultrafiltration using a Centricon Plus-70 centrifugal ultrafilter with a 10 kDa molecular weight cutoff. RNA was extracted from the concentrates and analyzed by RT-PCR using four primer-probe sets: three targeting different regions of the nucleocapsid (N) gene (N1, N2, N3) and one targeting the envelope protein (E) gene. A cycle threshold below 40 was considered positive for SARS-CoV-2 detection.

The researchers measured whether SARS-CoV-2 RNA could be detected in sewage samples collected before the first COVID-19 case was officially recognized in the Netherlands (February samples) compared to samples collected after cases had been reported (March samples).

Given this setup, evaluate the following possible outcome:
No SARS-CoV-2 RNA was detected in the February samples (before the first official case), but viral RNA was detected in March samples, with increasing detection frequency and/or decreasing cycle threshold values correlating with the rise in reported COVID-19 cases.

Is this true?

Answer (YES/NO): YES